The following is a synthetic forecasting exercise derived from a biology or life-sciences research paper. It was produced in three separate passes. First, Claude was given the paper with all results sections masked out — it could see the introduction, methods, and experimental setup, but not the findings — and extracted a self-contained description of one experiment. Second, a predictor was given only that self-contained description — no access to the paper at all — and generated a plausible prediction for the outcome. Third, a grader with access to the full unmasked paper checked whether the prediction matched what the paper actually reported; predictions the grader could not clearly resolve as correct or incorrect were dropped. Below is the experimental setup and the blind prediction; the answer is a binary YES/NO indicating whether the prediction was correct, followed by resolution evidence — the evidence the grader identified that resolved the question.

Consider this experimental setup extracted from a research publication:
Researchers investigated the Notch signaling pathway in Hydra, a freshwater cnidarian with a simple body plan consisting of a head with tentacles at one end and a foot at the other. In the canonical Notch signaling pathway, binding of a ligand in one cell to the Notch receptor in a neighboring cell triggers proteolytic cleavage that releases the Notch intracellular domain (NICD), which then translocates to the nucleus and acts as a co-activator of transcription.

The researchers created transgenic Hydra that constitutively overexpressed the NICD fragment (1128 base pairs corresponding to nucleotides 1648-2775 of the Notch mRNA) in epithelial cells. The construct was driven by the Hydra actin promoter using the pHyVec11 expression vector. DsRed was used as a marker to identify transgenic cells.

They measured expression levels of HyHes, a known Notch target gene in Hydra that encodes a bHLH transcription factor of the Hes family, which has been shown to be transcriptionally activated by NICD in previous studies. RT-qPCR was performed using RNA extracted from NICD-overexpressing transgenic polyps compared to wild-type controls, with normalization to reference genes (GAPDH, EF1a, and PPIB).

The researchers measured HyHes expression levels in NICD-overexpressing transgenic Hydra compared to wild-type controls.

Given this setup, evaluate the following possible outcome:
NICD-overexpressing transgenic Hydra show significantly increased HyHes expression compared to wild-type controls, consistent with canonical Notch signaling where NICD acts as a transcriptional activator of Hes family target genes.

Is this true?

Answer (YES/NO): NO